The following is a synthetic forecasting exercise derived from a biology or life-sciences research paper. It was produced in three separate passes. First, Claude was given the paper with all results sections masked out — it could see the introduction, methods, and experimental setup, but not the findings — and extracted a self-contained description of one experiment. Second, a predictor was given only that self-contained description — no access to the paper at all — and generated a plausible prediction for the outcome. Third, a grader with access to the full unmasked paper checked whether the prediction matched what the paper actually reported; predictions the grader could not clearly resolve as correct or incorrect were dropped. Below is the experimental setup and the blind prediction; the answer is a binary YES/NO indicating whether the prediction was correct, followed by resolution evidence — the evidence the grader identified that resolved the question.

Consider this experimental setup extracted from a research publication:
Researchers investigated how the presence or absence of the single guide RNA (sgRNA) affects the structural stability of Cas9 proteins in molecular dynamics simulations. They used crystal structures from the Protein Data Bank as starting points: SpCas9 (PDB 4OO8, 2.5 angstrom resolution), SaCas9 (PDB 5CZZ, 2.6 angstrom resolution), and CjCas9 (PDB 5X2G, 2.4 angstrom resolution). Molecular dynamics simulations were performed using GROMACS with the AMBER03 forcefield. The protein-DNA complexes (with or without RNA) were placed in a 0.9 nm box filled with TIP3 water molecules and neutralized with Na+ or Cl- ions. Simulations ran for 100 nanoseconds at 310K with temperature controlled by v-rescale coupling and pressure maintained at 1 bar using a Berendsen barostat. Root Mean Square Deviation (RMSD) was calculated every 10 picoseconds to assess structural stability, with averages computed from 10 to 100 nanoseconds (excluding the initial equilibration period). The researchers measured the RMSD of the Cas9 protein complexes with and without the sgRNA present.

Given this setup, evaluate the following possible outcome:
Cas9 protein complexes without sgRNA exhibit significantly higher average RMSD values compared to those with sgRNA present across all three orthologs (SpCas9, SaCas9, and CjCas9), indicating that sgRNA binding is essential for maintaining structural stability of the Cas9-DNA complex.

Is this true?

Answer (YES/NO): NO